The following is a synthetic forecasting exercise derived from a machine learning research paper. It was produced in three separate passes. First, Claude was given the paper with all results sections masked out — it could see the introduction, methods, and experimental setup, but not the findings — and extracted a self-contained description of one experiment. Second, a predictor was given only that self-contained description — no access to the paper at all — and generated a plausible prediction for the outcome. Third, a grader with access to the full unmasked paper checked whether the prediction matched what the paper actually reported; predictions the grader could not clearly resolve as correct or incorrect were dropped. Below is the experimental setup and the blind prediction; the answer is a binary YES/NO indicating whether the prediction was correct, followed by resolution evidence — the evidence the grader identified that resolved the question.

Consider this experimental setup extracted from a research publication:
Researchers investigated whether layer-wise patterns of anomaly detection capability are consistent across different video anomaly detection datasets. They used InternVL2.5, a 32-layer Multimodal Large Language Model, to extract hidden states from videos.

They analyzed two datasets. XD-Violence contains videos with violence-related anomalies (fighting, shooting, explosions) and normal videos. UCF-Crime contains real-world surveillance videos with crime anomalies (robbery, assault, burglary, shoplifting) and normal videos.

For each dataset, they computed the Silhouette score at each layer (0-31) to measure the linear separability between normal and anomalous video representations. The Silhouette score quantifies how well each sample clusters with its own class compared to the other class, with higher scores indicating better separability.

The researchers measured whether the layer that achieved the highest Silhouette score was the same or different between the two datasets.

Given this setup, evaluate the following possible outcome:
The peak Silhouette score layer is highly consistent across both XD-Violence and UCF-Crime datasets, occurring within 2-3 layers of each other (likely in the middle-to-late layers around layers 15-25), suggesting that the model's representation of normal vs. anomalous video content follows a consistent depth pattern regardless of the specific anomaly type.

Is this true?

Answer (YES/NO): YES